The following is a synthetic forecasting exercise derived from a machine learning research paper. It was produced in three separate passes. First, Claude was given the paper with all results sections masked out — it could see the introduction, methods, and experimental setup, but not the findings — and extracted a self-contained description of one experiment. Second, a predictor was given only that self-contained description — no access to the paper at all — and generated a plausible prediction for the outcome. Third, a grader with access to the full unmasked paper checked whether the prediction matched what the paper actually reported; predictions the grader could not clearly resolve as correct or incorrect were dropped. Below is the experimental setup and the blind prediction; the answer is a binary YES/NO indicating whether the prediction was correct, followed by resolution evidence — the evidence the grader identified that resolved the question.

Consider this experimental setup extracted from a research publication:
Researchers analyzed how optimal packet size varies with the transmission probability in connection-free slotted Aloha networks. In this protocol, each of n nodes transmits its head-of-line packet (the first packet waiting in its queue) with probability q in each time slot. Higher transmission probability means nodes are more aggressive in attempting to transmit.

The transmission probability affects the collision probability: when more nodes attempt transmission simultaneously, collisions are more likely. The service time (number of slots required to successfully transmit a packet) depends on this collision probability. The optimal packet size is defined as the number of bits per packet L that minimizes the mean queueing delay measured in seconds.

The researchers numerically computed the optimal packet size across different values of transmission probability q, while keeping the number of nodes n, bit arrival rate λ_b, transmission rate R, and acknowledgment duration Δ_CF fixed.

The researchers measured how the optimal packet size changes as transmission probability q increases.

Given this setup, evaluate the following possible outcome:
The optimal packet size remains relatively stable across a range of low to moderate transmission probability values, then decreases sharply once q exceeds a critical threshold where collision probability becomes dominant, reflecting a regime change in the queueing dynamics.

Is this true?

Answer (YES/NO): NO